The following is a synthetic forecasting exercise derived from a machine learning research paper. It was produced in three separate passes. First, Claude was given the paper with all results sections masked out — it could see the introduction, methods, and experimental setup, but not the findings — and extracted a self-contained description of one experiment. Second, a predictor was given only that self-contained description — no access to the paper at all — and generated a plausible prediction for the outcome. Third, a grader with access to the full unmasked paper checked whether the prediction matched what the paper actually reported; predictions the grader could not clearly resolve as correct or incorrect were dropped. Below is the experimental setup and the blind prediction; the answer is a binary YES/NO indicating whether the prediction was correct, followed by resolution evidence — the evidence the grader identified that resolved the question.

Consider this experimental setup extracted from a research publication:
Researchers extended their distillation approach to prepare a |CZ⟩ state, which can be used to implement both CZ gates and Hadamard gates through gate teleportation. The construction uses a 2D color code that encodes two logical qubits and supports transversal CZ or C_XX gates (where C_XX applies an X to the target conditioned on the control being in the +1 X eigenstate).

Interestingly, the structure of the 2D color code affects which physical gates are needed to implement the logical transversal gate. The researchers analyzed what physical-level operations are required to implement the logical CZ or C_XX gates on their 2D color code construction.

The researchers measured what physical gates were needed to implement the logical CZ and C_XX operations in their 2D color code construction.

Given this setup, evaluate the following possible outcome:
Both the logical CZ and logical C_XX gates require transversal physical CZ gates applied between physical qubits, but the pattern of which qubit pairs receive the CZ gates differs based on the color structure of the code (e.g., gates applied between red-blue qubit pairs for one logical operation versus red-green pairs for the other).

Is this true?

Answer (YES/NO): NO